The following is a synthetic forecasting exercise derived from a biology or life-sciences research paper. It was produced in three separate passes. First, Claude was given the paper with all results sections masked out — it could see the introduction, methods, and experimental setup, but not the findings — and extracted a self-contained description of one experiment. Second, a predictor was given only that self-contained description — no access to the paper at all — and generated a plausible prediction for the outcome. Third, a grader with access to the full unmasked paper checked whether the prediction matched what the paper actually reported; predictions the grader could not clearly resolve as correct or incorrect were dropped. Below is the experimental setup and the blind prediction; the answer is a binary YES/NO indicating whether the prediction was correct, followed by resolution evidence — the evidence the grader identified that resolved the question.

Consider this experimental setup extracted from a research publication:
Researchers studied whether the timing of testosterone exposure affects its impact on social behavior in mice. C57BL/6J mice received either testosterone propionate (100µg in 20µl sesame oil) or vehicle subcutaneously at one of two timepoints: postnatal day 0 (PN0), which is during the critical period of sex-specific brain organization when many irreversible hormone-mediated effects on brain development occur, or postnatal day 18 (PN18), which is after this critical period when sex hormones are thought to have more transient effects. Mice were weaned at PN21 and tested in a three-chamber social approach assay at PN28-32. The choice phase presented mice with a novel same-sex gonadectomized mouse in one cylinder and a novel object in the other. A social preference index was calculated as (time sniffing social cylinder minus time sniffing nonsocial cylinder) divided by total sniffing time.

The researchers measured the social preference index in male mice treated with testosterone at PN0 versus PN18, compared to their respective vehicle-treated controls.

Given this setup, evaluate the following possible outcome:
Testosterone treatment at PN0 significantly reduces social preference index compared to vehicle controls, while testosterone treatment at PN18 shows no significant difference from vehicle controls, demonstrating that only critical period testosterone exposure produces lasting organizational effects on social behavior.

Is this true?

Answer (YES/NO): YES